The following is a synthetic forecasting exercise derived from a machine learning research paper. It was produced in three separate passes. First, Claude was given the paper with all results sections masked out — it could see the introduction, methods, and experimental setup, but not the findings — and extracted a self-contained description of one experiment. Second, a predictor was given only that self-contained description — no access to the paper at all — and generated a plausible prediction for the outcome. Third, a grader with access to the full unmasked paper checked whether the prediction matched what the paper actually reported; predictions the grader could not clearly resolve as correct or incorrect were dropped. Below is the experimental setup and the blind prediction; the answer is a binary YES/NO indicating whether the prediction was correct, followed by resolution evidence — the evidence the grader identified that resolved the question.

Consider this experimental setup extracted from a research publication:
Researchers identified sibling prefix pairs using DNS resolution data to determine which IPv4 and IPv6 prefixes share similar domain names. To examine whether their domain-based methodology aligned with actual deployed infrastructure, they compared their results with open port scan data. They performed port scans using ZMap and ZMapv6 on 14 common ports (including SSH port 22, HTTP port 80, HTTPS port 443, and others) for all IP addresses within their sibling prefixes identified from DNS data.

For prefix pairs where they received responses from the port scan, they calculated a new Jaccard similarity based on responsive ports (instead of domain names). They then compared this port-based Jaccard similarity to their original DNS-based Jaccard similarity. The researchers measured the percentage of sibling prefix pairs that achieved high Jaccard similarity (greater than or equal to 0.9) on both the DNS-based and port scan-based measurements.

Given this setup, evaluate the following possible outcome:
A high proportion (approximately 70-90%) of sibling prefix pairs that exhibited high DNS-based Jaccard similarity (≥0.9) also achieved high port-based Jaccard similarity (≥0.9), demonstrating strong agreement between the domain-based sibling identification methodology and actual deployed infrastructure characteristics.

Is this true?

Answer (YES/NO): NO